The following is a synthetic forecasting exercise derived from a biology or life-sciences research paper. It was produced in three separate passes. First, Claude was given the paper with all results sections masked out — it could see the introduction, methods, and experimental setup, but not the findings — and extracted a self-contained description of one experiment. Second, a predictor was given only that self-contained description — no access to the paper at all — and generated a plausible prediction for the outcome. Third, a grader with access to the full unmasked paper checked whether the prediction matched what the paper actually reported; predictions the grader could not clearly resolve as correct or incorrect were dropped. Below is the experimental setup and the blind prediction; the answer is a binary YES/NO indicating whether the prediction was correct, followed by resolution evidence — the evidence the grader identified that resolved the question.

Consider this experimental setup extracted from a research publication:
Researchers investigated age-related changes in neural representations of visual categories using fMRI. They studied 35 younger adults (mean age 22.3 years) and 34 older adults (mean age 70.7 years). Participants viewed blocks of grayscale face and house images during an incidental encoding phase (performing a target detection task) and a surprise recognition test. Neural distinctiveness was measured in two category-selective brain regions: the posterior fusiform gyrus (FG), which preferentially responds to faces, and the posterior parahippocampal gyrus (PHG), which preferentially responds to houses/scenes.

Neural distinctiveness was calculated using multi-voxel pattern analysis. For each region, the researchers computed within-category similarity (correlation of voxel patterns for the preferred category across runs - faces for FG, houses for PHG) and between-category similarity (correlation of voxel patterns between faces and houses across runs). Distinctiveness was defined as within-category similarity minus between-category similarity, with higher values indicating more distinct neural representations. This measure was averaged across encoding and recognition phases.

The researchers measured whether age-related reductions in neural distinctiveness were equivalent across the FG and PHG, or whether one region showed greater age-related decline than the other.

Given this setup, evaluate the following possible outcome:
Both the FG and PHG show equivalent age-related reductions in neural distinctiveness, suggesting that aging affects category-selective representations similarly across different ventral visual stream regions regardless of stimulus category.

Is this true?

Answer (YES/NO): YES